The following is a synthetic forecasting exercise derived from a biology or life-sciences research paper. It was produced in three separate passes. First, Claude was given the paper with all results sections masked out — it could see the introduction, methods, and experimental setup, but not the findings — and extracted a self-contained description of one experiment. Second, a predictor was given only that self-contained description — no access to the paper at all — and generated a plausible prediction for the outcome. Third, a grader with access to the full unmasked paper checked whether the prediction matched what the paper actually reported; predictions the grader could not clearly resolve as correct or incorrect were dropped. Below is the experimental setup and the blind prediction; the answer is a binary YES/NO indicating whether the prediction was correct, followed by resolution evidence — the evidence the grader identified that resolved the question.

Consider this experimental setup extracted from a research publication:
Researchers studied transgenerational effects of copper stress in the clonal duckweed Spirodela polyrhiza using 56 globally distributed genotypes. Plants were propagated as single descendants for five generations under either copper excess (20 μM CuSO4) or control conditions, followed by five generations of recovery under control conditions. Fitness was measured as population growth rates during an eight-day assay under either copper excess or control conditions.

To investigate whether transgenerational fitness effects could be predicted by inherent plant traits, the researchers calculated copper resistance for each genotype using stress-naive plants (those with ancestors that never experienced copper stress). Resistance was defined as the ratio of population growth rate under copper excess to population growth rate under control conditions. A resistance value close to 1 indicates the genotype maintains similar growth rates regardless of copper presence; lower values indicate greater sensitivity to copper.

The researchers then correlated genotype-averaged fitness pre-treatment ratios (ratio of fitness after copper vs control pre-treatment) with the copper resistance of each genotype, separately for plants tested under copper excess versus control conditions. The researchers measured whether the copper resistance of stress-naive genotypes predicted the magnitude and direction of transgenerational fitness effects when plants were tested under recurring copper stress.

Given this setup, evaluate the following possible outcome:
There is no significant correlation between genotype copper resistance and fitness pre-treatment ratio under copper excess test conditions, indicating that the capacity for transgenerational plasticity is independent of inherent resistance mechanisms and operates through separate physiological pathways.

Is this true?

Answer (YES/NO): NO